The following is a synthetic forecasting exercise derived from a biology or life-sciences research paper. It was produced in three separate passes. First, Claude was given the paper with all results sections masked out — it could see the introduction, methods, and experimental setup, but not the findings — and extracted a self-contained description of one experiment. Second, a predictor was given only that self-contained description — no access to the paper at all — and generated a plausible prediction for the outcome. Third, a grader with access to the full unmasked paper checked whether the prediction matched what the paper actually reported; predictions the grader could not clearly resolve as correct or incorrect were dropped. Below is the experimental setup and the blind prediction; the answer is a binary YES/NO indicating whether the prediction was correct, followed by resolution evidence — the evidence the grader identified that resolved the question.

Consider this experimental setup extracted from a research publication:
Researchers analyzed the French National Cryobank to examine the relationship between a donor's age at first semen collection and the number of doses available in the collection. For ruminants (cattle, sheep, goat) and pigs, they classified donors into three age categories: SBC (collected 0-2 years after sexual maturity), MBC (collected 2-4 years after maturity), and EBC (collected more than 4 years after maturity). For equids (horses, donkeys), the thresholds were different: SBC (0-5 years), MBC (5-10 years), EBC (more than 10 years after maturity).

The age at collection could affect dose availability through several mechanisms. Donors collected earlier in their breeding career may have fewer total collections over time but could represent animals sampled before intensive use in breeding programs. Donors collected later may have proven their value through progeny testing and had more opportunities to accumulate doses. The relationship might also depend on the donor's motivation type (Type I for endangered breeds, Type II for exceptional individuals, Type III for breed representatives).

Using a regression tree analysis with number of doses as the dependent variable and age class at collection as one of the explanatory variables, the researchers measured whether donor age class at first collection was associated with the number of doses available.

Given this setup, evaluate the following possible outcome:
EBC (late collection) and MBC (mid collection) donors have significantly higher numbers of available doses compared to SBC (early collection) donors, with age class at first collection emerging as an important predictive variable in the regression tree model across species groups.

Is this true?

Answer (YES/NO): NO